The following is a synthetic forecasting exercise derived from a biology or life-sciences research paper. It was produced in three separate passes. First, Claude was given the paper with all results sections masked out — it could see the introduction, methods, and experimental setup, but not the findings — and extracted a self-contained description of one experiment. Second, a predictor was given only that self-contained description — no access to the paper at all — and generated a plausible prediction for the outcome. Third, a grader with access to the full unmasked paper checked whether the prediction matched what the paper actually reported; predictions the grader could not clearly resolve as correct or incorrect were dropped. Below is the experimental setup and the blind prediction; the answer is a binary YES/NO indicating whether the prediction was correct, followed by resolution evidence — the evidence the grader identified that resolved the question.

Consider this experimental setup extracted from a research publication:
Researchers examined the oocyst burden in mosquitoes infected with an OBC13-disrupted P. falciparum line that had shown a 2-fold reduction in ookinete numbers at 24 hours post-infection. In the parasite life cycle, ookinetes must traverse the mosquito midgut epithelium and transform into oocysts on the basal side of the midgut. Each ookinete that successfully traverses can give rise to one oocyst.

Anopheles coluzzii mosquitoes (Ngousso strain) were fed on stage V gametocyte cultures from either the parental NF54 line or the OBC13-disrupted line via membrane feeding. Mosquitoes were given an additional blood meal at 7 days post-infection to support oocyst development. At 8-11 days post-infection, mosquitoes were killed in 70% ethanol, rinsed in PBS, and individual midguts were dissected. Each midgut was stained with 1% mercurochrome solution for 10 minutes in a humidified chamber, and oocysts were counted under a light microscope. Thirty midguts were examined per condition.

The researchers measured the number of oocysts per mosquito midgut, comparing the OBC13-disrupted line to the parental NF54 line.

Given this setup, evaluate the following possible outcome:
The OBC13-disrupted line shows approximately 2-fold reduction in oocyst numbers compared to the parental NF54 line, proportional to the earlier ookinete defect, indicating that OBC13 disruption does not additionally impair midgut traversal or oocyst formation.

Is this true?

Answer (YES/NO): NO